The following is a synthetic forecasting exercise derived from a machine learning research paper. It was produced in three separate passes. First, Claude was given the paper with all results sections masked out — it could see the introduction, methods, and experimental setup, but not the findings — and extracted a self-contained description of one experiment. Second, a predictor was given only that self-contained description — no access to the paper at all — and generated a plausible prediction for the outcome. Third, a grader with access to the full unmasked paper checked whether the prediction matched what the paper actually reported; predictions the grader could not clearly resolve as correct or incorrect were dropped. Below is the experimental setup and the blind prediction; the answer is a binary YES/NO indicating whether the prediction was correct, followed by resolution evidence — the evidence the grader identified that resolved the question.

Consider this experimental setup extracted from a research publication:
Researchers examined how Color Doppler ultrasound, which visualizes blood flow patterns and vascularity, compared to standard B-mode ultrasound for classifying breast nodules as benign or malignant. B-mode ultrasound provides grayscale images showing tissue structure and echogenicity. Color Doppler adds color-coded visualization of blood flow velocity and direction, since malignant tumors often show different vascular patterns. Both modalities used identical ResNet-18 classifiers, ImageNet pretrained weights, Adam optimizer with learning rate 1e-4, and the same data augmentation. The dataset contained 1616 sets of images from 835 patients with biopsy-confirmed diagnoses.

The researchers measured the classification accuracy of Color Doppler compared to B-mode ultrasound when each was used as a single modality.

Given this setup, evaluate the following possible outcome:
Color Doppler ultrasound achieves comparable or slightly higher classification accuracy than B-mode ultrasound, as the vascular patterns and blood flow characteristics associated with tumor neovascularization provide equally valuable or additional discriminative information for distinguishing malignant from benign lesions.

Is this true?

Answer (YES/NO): YES